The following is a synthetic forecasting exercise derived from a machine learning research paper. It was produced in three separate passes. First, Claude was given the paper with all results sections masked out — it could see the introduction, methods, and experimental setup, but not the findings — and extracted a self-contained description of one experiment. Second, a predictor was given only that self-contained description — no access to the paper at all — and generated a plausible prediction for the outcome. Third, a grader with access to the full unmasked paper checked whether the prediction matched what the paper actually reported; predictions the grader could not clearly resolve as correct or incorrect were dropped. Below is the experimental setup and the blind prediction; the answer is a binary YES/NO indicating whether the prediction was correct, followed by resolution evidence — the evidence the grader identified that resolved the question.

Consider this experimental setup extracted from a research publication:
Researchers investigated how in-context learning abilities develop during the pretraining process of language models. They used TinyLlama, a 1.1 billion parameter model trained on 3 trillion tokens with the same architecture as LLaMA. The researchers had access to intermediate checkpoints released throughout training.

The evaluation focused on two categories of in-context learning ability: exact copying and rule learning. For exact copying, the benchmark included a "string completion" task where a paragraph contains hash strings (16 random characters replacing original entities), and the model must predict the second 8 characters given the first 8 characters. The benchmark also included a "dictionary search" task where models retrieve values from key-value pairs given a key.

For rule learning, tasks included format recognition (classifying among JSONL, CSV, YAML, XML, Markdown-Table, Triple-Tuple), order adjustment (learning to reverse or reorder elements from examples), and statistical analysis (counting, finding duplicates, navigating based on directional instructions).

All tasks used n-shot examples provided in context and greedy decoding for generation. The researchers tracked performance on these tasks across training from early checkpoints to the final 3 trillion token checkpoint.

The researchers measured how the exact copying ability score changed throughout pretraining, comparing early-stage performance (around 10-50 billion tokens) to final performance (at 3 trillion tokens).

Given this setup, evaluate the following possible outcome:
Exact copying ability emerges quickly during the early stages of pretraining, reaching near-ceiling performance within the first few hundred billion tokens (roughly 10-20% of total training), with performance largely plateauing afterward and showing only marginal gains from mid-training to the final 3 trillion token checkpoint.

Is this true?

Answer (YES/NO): NO